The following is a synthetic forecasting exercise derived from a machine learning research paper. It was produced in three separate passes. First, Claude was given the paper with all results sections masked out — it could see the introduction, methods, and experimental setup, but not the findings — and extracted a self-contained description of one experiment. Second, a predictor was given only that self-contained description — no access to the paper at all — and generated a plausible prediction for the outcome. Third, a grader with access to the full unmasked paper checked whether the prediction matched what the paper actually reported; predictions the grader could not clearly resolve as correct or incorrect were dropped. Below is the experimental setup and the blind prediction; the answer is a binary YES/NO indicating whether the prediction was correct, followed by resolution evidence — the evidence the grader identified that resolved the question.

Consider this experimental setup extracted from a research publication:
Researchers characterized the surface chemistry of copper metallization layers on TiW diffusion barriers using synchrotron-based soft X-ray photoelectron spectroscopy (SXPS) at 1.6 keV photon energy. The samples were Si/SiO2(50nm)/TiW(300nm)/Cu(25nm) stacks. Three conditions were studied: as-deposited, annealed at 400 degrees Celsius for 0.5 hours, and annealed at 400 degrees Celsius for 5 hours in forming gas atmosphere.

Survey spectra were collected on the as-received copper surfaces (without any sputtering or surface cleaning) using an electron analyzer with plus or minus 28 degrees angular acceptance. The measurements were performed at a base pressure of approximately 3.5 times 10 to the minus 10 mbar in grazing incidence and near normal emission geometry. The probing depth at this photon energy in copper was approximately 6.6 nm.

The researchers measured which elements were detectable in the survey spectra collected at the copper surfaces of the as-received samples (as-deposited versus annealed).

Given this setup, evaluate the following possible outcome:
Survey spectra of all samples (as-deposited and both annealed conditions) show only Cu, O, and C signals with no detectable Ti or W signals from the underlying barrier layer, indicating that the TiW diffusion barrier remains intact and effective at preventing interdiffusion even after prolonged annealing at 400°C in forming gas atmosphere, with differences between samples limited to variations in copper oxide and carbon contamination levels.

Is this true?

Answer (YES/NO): NO